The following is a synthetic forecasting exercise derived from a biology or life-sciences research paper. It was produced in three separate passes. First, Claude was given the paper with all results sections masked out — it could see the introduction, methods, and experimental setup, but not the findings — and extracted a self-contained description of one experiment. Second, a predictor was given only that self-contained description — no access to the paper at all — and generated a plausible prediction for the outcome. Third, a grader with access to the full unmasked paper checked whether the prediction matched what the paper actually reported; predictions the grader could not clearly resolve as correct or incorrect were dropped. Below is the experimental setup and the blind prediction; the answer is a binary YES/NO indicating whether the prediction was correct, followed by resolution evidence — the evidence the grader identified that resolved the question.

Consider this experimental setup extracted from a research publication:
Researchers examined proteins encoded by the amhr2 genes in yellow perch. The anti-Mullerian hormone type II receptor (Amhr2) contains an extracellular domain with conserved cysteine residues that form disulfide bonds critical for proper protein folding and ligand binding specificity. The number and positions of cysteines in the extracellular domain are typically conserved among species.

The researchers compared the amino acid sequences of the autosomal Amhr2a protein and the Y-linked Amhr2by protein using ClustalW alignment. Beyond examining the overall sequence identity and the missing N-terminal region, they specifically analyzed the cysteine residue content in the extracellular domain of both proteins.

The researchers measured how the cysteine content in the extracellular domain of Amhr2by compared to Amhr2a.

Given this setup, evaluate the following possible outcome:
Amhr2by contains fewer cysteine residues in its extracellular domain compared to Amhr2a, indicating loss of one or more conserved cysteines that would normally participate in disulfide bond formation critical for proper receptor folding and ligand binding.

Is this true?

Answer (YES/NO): NO